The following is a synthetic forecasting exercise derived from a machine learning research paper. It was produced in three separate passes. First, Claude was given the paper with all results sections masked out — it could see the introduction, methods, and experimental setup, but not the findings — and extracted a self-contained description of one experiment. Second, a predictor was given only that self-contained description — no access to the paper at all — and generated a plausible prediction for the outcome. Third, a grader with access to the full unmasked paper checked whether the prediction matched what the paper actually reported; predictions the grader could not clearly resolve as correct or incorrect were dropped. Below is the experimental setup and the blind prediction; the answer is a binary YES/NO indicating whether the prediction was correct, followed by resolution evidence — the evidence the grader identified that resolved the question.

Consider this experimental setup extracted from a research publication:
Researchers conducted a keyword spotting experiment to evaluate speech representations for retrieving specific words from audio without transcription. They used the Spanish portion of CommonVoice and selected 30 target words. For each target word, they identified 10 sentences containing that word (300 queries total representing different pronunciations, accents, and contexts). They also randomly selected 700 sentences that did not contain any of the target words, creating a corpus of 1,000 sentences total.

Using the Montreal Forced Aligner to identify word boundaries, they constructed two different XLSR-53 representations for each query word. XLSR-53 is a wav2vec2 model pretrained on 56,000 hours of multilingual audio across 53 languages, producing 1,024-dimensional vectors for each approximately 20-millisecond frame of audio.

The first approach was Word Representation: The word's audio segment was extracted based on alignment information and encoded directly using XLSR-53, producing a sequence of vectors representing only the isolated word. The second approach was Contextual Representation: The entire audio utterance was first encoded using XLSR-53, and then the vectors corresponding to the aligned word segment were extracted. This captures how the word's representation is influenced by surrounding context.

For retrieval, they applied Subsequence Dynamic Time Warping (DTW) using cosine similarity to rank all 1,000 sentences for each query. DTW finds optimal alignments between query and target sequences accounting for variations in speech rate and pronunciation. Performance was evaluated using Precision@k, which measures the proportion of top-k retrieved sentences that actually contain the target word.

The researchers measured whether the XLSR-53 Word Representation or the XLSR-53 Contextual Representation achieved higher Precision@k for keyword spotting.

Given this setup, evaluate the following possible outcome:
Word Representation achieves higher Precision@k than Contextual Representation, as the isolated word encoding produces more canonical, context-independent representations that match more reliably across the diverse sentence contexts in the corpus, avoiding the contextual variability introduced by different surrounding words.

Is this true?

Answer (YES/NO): NO